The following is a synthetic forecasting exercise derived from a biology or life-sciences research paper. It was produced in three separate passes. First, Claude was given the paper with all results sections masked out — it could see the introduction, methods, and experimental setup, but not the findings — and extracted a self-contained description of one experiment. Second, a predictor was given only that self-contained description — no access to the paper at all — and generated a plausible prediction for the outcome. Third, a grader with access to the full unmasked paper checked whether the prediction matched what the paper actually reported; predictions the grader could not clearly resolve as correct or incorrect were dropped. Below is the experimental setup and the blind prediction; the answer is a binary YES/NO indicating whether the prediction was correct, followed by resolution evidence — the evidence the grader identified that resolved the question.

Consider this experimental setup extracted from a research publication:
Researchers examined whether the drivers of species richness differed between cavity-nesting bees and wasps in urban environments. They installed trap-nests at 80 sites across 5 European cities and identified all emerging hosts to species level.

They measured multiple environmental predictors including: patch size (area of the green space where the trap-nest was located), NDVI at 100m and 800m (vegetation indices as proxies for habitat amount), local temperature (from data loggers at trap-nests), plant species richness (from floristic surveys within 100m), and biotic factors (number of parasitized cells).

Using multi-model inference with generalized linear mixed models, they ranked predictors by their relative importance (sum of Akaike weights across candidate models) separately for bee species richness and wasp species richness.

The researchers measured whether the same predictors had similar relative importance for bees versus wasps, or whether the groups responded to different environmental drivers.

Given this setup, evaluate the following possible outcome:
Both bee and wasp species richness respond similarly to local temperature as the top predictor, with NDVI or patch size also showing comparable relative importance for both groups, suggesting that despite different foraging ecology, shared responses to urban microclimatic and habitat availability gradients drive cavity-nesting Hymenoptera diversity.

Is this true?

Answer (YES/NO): NO